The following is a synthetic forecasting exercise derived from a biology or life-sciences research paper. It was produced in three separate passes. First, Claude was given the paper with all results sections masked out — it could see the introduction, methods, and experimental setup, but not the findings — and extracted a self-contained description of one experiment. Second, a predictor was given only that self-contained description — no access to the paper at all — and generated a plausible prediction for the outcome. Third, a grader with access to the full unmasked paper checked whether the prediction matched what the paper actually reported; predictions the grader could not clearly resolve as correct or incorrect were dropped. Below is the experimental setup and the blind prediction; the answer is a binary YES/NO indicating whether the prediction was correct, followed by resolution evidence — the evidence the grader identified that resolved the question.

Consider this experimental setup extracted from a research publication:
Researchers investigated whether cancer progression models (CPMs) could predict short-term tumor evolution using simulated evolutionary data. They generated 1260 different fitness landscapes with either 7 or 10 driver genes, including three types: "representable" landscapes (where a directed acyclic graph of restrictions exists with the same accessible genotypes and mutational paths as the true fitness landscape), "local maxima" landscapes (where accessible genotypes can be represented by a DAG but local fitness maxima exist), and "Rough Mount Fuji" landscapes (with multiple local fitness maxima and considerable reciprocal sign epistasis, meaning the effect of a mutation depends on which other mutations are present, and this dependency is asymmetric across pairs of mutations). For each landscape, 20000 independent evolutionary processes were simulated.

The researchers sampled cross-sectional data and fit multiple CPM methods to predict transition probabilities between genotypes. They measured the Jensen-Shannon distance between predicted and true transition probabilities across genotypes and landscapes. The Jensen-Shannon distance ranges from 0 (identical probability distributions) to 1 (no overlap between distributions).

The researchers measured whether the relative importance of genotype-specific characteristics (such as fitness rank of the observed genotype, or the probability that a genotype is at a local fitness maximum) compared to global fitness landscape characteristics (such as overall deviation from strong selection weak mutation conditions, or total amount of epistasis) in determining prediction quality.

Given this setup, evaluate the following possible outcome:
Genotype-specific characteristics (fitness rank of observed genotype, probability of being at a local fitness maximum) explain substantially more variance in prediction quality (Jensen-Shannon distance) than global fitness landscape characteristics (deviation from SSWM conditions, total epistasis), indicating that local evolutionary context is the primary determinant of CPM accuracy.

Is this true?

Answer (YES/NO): NO